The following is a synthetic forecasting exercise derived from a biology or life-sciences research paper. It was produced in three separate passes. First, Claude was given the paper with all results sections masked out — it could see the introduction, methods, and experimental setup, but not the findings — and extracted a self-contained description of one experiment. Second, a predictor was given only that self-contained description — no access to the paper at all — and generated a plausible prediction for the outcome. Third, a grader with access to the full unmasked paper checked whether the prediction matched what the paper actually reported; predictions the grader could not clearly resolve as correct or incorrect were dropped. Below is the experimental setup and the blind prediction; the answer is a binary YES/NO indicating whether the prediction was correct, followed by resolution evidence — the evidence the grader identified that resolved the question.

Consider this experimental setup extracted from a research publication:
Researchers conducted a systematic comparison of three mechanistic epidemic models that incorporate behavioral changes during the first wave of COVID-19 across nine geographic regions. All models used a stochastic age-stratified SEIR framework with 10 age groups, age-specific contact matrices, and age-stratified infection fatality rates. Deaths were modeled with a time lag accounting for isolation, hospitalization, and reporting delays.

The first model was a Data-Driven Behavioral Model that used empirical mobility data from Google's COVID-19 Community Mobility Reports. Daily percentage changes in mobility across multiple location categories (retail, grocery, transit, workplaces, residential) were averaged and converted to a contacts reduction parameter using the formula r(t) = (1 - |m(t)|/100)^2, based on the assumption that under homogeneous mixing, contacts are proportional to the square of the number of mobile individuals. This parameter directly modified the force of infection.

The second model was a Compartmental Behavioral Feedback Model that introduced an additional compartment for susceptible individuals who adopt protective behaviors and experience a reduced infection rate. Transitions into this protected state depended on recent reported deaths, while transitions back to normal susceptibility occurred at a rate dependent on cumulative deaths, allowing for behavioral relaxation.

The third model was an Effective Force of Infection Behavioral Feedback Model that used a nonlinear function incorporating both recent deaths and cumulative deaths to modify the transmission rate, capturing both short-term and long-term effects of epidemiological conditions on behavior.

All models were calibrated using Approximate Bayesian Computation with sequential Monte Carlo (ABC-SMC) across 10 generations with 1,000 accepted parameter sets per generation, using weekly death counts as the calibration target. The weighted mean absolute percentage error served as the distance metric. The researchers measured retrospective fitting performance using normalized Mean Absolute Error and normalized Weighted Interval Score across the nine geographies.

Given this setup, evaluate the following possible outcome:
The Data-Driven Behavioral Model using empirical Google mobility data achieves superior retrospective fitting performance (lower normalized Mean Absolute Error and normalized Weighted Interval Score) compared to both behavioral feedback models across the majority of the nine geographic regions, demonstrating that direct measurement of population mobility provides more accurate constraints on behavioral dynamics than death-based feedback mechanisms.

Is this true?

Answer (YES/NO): NO